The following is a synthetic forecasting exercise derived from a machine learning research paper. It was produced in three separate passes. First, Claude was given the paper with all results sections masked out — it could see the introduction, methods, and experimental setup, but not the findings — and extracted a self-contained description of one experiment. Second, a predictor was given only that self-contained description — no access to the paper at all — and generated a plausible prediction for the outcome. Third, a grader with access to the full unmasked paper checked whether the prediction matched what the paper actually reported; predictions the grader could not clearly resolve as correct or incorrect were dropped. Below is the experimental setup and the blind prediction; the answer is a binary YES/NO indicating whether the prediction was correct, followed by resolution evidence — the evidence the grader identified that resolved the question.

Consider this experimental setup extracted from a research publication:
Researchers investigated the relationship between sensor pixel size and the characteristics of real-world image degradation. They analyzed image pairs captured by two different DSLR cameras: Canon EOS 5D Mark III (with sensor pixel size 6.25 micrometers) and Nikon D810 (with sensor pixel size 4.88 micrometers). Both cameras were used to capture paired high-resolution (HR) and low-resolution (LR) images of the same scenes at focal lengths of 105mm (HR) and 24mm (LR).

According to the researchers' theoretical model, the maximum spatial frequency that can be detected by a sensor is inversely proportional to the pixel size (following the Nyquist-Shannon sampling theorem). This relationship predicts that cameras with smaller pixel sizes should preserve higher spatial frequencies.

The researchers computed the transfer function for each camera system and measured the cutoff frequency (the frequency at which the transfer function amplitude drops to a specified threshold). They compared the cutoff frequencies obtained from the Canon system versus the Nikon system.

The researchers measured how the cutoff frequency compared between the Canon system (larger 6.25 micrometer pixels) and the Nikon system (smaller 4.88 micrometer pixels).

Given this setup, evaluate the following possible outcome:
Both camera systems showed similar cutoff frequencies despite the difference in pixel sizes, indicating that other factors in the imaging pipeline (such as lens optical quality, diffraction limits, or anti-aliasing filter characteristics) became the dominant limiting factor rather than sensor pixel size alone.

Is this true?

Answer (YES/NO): NO